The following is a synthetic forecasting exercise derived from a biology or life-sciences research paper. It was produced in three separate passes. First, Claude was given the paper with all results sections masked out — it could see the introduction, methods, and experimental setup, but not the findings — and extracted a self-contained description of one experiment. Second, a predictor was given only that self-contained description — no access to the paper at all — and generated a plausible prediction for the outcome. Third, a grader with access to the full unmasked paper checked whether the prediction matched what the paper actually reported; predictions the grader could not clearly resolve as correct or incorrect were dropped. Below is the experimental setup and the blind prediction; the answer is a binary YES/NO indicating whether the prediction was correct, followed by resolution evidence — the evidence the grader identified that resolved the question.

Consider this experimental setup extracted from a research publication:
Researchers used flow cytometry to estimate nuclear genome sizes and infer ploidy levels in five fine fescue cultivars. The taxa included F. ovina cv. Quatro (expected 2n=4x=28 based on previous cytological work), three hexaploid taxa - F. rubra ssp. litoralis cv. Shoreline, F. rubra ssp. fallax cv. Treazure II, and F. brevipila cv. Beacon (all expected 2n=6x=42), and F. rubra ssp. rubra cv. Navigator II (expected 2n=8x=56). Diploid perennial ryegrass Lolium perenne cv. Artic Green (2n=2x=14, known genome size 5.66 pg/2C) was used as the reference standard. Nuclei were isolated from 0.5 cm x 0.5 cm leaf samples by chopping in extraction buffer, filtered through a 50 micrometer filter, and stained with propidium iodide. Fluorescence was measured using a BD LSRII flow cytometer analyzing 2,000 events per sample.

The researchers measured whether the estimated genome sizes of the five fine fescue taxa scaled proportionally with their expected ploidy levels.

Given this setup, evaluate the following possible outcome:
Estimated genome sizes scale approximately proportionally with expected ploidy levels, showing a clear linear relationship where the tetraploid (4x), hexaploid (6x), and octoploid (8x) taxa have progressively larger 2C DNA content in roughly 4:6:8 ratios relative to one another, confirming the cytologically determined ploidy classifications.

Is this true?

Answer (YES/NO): NO